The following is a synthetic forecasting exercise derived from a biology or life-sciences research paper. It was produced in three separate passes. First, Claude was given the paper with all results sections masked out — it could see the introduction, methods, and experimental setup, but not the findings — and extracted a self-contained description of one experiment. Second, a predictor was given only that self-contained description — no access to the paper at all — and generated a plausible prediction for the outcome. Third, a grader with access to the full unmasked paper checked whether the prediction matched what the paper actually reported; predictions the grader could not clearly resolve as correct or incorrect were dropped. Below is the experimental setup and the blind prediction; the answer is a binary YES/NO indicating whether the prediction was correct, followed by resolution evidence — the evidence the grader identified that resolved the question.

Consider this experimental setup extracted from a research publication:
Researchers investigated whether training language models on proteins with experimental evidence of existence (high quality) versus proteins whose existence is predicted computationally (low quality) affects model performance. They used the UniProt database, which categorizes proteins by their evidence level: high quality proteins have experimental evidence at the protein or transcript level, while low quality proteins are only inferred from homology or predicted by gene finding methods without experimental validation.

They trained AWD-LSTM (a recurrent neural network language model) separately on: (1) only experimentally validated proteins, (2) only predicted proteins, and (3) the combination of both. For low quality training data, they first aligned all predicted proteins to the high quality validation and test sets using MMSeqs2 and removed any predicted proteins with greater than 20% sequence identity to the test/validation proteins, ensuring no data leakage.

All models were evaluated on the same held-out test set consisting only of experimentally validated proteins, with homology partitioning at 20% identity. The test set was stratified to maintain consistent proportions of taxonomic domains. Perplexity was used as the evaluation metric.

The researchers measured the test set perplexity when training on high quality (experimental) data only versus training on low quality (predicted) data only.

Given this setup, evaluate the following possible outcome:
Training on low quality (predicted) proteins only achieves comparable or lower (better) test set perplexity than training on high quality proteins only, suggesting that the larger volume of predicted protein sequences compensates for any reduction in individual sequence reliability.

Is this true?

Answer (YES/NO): NO